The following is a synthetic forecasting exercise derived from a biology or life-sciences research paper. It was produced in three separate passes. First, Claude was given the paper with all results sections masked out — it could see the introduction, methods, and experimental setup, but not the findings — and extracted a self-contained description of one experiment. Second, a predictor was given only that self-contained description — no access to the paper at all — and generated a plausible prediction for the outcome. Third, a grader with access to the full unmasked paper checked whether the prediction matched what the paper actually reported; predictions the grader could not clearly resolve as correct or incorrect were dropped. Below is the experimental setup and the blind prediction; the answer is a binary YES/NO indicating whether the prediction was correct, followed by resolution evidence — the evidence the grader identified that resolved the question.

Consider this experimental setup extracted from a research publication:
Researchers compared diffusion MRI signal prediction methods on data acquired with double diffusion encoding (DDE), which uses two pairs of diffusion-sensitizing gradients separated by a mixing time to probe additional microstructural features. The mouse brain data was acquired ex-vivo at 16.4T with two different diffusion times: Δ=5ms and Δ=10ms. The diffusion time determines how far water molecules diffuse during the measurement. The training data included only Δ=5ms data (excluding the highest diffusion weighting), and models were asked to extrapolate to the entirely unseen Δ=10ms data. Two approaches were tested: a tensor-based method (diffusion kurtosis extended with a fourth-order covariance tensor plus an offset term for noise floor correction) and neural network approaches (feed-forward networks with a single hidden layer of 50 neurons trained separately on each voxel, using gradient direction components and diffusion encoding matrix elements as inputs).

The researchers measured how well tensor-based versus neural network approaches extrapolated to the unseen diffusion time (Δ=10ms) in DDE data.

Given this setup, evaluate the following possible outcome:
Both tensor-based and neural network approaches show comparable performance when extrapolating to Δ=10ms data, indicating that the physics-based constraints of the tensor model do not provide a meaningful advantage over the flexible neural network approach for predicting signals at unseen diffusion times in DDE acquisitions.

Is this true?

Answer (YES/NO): NO